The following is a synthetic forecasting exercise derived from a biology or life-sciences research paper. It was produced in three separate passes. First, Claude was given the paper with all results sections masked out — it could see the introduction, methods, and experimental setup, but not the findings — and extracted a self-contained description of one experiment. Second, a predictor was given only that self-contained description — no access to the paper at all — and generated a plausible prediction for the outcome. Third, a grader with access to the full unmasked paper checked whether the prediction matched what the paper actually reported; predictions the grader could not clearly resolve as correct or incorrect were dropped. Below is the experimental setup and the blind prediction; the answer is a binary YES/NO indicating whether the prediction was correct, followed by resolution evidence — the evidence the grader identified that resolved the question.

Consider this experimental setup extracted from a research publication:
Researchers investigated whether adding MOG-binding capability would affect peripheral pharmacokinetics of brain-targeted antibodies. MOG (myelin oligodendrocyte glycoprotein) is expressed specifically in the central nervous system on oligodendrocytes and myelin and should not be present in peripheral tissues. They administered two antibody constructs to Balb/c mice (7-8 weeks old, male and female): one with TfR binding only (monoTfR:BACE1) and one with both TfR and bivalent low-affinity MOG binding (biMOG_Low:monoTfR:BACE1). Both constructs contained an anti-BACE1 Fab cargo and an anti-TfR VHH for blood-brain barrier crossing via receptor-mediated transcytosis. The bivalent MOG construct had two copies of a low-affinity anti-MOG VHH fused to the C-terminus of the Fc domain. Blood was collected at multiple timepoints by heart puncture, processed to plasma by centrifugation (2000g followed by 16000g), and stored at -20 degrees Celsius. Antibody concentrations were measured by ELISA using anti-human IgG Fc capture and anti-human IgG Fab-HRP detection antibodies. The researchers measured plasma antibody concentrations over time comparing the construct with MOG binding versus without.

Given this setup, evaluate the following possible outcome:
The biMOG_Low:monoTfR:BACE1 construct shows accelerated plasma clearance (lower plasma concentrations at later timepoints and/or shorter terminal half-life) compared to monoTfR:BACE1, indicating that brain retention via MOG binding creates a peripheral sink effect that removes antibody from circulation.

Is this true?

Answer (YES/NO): NO